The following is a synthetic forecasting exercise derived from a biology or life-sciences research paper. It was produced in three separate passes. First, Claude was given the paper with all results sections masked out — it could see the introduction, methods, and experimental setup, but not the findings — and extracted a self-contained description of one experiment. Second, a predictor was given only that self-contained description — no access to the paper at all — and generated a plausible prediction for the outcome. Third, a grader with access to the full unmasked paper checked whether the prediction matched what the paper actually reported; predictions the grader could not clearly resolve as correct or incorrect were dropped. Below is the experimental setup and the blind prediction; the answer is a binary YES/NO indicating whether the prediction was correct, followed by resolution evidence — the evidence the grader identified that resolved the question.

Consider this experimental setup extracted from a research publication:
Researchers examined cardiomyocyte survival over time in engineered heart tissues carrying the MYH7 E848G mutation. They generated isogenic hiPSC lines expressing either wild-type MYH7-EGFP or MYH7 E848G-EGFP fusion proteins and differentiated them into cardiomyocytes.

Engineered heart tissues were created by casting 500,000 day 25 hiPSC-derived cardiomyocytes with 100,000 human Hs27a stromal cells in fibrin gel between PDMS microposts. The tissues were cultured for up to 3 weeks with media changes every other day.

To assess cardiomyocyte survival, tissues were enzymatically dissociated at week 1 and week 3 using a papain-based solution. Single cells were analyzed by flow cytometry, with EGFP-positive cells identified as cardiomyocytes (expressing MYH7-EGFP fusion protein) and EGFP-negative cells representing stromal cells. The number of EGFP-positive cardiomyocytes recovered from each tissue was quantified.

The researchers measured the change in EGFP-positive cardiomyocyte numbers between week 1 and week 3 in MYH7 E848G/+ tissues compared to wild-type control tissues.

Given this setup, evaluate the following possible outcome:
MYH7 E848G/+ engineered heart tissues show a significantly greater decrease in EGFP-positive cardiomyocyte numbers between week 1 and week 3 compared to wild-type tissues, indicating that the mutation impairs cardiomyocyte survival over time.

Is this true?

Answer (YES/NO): NO